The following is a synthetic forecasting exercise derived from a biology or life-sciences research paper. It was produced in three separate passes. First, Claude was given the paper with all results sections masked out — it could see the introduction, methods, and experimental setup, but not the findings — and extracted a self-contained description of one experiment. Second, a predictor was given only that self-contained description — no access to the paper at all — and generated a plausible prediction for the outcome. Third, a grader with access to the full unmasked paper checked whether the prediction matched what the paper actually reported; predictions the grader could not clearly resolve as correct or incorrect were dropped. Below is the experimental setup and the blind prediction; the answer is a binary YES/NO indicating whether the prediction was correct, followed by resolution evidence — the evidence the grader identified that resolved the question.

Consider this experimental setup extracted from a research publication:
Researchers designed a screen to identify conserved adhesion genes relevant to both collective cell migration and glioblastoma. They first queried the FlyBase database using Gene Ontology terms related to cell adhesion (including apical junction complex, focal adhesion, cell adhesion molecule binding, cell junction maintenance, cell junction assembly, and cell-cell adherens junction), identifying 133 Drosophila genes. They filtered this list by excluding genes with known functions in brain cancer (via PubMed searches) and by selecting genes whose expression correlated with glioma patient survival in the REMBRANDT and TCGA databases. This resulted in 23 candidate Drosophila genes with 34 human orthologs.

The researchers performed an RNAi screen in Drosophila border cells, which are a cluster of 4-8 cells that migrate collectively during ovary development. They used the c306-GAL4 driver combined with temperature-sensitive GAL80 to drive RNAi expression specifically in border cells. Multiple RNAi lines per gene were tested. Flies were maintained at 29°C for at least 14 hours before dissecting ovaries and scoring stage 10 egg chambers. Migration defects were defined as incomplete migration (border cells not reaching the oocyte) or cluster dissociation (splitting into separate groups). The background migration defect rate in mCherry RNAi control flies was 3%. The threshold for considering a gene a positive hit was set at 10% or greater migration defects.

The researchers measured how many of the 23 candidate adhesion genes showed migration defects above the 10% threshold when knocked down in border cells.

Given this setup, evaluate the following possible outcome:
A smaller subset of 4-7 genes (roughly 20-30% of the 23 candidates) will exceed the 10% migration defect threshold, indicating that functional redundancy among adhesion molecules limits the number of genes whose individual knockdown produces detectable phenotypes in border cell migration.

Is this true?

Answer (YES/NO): NO